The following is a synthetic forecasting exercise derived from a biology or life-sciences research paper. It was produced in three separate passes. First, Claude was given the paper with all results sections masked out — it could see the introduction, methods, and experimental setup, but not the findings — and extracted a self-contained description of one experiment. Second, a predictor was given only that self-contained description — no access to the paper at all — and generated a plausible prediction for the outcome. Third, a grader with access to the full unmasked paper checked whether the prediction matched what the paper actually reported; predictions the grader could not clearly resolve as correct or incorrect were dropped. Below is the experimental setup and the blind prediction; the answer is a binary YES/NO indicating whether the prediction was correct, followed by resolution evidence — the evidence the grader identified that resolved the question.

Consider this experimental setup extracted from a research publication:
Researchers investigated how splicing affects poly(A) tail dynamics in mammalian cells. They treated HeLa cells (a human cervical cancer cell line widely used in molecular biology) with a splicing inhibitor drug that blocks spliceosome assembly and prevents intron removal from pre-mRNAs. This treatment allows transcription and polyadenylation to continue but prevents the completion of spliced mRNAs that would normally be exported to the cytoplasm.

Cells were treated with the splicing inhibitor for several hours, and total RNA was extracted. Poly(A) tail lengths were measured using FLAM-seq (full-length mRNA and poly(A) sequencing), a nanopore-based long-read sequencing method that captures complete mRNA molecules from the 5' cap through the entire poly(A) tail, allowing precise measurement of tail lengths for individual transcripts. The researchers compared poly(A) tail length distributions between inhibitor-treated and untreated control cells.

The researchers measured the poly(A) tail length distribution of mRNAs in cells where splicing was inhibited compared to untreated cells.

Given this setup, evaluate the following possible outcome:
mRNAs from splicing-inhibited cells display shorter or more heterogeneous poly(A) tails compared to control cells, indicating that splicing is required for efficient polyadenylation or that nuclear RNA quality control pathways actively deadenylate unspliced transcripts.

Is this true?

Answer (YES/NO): NO